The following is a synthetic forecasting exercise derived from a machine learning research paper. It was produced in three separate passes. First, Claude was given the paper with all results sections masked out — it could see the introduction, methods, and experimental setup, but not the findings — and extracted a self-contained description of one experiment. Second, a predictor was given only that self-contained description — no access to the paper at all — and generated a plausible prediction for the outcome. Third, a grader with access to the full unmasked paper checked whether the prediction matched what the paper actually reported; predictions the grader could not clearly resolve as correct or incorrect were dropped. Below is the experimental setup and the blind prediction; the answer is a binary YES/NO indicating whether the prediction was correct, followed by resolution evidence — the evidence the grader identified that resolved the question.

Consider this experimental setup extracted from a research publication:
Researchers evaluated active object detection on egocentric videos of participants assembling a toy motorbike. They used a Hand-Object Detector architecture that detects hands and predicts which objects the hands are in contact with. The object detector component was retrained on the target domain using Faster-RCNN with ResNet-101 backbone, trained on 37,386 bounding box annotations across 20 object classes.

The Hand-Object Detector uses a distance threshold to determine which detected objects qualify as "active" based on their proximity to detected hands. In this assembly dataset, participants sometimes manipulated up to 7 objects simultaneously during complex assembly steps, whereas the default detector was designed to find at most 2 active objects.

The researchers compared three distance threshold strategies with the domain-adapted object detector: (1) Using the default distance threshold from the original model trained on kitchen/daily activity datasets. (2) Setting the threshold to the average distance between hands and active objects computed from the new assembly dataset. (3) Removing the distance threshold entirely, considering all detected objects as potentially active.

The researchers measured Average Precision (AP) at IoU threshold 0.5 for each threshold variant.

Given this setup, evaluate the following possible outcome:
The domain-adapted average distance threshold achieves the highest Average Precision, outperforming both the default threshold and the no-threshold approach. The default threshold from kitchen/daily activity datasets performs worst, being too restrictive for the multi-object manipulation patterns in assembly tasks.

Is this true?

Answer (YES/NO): NO